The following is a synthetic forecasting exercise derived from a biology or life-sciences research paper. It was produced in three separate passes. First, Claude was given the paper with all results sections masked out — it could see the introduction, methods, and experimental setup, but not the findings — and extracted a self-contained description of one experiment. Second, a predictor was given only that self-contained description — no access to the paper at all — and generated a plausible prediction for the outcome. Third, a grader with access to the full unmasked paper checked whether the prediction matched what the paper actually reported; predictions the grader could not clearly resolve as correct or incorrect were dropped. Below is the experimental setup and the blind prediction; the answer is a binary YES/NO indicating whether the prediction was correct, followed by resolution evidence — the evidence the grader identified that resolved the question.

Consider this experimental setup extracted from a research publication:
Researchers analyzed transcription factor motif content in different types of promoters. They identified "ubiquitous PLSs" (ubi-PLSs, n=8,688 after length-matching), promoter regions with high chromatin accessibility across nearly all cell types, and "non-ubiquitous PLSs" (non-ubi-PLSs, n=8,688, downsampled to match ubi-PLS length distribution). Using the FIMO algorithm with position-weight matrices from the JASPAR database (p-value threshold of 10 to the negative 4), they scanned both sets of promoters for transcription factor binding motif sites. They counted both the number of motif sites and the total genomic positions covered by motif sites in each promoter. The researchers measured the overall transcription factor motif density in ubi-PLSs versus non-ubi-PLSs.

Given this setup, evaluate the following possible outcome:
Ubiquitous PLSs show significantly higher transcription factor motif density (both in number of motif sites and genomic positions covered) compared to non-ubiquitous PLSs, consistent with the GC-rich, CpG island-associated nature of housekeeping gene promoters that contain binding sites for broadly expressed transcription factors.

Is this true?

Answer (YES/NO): YES